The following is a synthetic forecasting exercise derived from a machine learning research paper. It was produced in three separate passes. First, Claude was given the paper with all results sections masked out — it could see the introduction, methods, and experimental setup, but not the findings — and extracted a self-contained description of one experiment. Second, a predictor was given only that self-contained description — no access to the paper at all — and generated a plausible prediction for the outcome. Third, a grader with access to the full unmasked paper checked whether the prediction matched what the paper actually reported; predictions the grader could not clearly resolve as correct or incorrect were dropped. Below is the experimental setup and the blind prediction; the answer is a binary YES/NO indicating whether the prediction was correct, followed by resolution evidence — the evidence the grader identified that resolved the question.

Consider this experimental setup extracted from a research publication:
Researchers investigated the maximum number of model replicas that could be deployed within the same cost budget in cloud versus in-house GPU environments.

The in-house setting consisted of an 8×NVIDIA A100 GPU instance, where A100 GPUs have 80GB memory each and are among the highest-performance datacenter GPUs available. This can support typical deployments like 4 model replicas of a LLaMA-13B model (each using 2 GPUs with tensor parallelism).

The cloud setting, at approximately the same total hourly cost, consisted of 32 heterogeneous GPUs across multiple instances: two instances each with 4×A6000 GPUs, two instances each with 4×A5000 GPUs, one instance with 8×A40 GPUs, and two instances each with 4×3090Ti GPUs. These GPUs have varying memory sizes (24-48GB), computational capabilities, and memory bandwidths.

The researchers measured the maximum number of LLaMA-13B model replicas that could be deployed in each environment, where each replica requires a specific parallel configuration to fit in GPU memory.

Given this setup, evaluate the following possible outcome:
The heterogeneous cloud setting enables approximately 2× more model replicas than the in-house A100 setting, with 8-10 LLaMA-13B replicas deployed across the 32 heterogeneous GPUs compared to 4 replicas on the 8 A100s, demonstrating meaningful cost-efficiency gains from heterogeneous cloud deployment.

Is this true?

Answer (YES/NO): NO